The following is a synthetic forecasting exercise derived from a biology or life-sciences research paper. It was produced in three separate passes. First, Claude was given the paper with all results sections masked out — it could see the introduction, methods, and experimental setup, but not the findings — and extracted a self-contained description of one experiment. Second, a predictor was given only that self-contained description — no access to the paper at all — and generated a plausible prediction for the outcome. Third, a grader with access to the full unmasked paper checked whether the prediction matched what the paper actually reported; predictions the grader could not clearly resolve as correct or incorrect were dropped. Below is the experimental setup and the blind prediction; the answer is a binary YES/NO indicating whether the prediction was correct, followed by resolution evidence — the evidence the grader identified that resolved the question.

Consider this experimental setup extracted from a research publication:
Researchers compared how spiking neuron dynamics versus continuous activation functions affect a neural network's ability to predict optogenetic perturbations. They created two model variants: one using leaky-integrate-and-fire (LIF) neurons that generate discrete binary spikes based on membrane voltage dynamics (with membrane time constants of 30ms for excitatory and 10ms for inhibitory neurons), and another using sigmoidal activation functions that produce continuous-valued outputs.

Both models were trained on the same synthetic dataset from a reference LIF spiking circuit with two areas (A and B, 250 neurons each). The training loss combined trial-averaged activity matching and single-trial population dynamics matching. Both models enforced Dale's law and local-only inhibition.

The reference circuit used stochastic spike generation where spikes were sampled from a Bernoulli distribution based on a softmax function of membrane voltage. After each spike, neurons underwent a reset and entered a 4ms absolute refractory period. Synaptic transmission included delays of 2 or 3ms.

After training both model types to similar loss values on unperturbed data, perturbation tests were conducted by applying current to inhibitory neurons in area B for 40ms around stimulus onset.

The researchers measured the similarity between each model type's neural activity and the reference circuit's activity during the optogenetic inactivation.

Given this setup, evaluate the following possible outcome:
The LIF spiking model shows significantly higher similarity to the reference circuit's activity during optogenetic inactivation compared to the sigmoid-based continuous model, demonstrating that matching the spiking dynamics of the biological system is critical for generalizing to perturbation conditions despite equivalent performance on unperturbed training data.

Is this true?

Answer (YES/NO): NO